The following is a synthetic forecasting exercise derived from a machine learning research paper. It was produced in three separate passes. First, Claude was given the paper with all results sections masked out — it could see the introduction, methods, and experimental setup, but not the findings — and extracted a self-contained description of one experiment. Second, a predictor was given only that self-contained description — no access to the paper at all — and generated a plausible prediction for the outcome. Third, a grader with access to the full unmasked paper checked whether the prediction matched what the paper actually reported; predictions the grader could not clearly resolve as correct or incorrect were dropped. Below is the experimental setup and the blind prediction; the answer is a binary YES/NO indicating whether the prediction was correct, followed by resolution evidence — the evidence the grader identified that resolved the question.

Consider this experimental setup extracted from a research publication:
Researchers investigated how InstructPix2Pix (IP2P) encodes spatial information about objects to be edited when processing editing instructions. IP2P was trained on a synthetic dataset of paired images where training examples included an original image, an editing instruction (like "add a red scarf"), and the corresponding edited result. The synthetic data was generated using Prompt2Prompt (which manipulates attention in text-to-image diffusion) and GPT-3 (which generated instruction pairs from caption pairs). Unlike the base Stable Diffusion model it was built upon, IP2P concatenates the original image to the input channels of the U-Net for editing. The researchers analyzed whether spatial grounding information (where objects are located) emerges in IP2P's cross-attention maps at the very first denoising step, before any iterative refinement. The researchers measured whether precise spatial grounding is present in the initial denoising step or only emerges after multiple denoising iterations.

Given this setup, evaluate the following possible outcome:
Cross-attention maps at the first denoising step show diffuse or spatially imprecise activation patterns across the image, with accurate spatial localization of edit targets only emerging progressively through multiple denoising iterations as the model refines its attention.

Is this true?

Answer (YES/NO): NO